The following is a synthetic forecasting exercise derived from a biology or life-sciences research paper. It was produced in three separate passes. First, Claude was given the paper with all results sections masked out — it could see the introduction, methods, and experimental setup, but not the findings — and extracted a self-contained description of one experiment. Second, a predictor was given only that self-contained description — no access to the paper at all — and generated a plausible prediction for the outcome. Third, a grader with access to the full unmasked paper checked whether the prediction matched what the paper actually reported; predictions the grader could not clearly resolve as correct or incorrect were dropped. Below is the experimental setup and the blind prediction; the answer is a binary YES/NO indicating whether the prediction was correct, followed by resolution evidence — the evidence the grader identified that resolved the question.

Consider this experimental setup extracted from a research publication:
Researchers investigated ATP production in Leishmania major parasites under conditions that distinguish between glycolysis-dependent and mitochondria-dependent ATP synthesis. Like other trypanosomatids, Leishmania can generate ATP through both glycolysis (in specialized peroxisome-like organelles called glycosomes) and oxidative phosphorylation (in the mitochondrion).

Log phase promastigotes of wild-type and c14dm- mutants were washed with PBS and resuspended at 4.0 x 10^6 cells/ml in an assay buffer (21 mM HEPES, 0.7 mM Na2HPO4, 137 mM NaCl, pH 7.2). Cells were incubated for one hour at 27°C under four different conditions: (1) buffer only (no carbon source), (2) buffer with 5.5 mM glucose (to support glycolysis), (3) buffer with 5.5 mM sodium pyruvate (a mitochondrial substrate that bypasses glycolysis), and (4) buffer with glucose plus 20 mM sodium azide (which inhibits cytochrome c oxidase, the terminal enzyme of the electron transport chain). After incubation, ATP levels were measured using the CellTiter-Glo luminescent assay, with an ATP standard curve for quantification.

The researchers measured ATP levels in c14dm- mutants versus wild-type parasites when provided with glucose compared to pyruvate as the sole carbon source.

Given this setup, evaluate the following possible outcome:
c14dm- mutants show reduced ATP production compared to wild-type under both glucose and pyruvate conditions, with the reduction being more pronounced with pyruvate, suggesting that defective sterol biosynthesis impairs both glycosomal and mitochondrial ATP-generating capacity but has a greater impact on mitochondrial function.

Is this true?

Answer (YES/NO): NO